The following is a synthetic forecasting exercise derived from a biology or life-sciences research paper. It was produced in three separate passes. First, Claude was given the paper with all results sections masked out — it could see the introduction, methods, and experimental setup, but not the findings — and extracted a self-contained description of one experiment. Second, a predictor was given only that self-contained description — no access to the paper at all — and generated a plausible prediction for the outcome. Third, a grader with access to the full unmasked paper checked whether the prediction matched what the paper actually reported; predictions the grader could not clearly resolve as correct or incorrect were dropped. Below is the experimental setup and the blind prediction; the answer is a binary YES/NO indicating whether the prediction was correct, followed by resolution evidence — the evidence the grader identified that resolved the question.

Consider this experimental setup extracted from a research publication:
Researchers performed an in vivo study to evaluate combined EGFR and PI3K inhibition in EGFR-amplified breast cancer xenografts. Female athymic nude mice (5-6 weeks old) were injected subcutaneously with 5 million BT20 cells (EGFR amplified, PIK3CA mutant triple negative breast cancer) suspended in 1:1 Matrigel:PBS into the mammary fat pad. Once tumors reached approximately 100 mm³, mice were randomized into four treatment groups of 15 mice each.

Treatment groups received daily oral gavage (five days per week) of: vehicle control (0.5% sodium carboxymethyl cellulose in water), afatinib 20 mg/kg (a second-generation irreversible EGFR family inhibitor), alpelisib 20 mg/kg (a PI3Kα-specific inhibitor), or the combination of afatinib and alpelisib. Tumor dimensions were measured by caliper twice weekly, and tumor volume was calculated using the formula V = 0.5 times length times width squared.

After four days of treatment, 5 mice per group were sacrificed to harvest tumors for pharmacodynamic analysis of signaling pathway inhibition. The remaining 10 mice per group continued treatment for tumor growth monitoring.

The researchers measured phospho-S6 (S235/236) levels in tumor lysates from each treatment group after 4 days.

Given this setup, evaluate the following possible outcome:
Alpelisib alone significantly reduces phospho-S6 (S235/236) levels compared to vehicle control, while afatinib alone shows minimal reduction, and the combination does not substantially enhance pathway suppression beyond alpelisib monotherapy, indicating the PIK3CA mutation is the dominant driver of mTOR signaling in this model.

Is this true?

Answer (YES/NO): YES